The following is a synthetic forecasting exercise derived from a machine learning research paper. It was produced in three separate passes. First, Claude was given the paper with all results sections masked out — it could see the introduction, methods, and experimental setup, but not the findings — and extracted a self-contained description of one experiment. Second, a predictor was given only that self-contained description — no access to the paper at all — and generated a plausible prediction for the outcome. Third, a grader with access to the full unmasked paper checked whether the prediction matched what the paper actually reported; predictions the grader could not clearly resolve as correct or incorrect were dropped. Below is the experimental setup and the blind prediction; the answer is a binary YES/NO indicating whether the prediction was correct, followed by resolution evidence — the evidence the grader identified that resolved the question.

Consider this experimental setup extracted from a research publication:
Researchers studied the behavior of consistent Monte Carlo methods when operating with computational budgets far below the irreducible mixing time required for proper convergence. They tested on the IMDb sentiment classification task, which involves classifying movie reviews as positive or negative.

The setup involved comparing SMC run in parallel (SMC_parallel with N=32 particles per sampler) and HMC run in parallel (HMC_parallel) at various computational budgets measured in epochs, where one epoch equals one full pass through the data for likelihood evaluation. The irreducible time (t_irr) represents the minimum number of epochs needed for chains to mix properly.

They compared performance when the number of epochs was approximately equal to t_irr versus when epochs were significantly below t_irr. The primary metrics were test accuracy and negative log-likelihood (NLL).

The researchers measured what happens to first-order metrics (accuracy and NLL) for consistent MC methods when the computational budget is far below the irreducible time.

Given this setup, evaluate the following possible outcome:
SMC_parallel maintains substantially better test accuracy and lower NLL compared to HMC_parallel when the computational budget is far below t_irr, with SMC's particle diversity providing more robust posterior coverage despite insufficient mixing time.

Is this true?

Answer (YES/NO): NO